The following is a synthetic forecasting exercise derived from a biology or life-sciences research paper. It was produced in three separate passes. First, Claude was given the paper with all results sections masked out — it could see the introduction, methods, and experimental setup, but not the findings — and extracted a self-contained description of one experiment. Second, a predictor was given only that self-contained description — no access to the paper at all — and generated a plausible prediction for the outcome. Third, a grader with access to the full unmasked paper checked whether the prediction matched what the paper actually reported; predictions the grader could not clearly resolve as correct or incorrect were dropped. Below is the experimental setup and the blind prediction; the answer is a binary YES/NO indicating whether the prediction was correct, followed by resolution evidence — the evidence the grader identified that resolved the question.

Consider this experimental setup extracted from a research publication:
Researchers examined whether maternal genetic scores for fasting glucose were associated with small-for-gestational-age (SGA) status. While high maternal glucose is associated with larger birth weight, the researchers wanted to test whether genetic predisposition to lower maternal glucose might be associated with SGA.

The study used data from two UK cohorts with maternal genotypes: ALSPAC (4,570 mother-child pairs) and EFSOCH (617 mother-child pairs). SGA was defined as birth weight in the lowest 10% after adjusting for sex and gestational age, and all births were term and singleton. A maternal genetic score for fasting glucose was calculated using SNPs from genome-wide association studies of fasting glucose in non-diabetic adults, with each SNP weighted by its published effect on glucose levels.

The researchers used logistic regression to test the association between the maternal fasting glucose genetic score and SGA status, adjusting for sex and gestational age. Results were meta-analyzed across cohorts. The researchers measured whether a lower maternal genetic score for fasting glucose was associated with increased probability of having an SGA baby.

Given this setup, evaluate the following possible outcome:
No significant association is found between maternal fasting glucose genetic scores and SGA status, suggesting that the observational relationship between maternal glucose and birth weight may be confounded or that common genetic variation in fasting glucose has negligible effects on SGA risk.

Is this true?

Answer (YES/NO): NO